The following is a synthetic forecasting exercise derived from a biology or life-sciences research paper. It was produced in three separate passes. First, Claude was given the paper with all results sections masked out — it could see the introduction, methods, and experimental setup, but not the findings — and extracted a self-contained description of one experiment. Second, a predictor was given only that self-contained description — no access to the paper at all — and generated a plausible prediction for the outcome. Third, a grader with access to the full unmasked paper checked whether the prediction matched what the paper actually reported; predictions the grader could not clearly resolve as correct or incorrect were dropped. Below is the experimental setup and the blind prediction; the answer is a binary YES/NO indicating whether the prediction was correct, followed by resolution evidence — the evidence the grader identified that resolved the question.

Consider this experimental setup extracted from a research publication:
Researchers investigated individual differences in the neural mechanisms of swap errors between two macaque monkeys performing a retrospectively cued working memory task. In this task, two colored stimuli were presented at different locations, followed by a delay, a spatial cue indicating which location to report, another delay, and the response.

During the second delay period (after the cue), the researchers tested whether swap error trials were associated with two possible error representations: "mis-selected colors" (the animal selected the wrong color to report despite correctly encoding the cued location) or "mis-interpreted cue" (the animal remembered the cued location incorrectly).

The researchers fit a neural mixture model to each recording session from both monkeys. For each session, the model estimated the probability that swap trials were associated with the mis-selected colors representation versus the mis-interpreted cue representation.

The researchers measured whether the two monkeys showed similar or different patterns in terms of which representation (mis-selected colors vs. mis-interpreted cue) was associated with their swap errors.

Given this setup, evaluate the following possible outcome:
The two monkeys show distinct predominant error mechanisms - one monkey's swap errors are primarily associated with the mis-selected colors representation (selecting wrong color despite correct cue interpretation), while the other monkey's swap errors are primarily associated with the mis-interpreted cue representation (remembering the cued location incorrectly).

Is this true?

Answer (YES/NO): NO